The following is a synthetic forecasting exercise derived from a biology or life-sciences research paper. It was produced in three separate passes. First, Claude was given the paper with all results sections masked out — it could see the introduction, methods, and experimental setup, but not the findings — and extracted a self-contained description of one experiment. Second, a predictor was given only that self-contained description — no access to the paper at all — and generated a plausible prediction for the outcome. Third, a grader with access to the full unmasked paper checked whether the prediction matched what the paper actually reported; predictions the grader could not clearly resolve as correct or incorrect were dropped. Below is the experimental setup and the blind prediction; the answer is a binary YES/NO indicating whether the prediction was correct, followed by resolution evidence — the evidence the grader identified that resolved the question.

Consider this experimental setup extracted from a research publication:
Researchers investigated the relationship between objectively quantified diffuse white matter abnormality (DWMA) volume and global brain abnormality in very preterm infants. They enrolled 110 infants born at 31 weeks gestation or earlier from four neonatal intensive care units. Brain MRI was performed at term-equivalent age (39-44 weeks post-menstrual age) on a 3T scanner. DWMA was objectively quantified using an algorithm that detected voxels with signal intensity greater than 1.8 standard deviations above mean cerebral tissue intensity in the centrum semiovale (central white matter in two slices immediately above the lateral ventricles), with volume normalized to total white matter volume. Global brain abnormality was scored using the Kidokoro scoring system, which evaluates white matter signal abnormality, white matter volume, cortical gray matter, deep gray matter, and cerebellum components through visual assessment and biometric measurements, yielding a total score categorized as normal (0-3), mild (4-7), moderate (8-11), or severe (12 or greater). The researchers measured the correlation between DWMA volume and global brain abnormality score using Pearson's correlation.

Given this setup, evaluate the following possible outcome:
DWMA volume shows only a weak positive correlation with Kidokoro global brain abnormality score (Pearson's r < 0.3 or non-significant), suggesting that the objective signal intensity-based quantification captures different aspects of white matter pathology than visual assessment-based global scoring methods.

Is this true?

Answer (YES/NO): NO